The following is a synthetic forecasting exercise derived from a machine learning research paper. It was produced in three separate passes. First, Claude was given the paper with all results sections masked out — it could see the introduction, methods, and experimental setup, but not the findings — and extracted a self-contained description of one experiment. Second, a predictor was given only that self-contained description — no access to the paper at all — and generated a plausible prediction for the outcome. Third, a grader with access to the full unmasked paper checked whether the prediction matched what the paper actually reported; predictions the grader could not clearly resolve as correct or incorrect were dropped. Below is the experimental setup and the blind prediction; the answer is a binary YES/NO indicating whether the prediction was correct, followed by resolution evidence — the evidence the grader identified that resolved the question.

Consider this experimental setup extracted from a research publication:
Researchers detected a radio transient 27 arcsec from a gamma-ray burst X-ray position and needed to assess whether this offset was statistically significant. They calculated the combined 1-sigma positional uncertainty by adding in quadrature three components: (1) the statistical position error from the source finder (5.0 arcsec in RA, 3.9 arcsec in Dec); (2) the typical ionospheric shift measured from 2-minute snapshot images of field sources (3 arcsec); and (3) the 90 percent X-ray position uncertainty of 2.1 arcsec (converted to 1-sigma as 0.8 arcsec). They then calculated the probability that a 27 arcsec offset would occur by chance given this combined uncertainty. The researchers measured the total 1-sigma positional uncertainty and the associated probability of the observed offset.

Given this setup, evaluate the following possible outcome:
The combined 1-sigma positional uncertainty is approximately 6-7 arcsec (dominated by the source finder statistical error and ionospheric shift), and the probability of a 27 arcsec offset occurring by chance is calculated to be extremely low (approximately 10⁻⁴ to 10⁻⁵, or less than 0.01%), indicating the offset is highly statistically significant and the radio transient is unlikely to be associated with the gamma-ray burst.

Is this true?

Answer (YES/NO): NO